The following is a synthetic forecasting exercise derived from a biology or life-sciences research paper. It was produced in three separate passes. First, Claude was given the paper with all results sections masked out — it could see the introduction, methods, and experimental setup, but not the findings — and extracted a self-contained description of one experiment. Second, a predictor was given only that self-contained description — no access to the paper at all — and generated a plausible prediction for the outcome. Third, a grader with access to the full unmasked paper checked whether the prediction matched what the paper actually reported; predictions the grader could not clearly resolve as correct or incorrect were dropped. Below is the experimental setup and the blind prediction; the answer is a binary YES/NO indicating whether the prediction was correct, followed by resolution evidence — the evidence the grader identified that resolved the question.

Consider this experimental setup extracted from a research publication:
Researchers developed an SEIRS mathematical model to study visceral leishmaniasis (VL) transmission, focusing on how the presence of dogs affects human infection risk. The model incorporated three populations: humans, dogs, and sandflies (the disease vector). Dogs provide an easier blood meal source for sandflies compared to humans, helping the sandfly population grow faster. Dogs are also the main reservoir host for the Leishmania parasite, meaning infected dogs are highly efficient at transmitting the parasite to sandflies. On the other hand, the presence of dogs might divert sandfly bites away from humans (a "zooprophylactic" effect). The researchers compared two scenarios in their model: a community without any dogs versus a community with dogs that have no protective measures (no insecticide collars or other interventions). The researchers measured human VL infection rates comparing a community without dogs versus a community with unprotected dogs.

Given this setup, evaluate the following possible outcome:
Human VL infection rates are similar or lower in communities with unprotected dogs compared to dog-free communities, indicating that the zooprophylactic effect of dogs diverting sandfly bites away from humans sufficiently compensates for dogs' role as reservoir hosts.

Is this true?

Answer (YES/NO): NO